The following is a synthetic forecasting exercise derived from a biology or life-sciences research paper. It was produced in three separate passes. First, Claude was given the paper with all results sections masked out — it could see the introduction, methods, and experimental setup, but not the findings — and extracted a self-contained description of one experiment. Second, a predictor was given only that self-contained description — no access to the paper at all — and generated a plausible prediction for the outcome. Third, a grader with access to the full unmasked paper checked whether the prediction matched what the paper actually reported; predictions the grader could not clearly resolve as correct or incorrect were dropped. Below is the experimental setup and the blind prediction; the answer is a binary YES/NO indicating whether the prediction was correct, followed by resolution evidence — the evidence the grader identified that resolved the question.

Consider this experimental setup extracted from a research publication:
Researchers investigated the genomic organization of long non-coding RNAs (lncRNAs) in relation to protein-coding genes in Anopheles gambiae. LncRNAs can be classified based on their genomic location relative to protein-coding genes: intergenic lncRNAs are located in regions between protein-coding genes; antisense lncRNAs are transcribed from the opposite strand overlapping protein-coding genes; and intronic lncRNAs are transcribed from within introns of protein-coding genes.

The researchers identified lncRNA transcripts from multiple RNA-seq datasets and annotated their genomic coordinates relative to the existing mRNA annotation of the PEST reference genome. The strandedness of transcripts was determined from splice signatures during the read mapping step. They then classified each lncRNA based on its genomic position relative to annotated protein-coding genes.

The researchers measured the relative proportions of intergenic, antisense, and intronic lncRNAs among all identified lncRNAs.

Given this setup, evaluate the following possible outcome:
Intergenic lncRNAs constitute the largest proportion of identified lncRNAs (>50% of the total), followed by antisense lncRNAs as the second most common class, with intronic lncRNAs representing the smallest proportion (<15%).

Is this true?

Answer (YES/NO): NO